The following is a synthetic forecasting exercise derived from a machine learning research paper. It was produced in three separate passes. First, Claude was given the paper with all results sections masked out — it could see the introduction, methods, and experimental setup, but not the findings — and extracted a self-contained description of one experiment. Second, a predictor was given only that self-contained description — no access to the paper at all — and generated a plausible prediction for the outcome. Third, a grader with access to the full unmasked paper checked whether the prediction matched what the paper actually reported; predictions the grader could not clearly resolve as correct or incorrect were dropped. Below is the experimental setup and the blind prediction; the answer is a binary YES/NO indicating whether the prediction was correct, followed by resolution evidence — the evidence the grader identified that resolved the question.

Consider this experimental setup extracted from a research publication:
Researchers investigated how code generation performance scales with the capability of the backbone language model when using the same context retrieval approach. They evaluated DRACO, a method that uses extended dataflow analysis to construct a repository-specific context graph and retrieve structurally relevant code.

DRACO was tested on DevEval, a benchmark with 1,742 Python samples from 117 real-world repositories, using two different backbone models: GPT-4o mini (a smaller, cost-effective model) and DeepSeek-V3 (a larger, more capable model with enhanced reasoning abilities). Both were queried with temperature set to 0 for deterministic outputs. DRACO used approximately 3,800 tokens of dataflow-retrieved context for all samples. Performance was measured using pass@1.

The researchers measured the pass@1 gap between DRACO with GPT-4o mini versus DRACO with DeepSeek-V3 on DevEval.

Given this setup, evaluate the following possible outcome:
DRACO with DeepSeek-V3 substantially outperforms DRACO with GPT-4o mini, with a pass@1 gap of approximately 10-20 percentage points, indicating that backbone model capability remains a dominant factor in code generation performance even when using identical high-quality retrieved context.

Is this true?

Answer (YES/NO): NO